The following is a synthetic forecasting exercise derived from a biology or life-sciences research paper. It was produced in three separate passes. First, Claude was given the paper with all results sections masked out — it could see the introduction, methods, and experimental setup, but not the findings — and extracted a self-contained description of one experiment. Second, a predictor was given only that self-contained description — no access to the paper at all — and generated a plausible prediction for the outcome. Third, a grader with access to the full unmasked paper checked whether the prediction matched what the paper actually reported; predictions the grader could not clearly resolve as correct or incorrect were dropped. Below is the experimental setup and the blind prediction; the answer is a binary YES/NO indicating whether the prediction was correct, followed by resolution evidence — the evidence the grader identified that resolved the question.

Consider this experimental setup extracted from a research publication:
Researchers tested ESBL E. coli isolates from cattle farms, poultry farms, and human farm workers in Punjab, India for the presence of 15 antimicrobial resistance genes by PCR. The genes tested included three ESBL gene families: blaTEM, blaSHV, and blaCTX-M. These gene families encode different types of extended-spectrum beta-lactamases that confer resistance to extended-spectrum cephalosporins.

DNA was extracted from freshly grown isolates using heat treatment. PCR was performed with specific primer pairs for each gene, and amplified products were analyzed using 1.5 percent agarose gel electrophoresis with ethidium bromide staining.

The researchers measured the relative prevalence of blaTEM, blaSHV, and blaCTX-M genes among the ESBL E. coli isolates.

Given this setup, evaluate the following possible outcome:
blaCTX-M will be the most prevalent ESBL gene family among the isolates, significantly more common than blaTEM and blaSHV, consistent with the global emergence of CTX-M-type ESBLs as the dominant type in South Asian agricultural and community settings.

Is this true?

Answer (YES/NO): YES